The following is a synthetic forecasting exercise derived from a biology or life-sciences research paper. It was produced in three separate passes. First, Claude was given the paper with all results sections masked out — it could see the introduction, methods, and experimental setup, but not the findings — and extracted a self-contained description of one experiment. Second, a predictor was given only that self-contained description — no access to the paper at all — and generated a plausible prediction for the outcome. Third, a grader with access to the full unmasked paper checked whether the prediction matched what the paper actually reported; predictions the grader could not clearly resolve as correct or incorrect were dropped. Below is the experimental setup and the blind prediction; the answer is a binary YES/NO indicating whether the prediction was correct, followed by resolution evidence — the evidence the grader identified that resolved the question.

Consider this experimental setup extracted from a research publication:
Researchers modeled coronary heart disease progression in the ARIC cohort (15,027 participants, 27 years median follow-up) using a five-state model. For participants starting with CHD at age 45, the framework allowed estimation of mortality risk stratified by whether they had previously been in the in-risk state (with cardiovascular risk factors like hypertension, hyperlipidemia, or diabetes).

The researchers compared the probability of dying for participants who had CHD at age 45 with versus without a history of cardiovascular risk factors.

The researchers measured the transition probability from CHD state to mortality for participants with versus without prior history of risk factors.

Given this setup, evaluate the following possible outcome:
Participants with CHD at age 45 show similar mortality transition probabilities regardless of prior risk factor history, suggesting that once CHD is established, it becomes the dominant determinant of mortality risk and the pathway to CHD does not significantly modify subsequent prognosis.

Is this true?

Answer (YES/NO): NO